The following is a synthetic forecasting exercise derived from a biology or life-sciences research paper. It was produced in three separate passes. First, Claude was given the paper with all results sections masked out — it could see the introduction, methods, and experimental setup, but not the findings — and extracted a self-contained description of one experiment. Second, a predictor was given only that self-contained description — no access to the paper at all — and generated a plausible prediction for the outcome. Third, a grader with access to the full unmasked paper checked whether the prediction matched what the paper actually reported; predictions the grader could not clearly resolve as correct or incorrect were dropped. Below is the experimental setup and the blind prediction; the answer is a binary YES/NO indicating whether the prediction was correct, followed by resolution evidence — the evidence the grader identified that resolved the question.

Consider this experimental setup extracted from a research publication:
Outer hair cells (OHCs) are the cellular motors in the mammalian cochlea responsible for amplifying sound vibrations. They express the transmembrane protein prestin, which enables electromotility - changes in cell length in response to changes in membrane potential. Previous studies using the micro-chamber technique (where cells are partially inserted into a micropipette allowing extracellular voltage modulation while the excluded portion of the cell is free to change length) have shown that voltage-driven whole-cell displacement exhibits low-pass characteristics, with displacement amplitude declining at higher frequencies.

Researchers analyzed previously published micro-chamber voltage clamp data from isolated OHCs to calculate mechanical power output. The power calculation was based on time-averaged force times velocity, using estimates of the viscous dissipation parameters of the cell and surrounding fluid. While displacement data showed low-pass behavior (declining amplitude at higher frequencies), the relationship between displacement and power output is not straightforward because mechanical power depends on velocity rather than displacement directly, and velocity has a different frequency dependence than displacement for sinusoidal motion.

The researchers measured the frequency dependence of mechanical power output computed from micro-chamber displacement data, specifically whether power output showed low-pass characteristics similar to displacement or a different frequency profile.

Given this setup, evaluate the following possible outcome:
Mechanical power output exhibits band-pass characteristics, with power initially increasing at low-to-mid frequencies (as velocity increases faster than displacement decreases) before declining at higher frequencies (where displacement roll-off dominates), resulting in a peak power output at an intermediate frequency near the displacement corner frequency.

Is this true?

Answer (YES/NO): NO